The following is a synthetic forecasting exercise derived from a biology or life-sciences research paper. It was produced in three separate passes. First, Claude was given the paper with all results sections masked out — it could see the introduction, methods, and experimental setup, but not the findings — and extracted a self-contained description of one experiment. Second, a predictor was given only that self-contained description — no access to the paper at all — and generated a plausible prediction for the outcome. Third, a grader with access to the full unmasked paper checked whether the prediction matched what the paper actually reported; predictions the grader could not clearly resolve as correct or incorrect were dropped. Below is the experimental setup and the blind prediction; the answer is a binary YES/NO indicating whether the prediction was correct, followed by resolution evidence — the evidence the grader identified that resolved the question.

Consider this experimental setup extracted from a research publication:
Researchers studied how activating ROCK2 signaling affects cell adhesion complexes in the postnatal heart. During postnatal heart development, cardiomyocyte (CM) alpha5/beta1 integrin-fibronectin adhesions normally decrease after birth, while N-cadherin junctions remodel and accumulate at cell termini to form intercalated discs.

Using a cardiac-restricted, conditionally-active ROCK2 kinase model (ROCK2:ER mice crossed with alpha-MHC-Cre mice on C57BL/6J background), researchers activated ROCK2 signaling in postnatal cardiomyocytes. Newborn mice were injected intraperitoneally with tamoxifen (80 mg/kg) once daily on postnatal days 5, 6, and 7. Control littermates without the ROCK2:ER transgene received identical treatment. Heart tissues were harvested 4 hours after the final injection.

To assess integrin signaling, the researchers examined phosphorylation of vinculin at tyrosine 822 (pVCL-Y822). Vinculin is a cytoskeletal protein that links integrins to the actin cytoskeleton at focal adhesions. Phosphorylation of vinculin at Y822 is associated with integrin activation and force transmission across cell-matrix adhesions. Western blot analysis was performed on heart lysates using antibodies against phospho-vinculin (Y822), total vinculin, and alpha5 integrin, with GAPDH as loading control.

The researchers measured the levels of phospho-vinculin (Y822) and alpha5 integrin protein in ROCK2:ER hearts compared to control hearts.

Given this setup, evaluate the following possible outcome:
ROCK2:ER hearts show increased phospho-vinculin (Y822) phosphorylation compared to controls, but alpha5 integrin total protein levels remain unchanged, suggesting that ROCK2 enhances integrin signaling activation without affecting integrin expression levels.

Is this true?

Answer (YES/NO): NO